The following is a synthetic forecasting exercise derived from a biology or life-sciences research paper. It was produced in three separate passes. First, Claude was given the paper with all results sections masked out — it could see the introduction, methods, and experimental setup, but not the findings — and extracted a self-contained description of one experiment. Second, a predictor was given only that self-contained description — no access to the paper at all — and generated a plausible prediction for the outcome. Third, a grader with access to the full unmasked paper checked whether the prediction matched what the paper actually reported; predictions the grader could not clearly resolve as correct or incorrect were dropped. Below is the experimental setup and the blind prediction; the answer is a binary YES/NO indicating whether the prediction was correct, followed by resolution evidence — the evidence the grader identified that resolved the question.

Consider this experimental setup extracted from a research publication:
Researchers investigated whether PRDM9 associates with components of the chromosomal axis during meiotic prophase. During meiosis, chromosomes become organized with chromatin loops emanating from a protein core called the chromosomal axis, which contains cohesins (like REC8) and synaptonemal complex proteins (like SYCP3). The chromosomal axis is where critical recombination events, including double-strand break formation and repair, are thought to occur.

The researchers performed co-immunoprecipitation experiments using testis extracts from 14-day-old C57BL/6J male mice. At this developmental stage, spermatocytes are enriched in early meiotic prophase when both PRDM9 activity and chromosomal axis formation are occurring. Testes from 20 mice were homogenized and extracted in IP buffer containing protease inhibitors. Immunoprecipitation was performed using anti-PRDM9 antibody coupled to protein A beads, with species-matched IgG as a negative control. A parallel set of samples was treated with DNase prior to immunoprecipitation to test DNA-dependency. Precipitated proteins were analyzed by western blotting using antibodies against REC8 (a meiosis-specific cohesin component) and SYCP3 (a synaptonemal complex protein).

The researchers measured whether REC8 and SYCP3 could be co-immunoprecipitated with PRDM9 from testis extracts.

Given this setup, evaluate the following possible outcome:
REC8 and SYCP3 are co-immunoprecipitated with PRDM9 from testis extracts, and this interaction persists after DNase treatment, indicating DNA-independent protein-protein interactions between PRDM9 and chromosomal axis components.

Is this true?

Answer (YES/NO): NO